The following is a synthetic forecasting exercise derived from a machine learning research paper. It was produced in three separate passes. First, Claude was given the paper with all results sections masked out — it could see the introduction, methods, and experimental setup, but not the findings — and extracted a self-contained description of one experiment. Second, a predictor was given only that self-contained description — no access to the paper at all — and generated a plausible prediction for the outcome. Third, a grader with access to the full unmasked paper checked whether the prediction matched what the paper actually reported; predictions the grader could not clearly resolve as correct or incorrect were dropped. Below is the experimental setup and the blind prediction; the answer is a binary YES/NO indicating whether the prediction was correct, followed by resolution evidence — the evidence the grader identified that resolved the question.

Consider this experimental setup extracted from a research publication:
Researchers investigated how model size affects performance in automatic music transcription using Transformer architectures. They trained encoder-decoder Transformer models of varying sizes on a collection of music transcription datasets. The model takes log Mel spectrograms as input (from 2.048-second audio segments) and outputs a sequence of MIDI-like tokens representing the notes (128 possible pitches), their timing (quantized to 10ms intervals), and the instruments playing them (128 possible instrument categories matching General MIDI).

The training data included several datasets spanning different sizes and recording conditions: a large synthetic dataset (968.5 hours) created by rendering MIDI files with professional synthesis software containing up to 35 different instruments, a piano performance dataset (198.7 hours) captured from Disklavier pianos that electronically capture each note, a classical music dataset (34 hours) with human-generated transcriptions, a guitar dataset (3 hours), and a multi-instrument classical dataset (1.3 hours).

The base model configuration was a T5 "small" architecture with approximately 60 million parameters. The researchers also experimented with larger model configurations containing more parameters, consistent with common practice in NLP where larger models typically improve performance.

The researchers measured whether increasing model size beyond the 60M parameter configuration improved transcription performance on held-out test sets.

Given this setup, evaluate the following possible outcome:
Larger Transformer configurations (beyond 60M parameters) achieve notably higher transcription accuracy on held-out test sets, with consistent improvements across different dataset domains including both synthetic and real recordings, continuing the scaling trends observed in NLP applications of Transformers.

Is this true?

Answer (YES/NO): NO